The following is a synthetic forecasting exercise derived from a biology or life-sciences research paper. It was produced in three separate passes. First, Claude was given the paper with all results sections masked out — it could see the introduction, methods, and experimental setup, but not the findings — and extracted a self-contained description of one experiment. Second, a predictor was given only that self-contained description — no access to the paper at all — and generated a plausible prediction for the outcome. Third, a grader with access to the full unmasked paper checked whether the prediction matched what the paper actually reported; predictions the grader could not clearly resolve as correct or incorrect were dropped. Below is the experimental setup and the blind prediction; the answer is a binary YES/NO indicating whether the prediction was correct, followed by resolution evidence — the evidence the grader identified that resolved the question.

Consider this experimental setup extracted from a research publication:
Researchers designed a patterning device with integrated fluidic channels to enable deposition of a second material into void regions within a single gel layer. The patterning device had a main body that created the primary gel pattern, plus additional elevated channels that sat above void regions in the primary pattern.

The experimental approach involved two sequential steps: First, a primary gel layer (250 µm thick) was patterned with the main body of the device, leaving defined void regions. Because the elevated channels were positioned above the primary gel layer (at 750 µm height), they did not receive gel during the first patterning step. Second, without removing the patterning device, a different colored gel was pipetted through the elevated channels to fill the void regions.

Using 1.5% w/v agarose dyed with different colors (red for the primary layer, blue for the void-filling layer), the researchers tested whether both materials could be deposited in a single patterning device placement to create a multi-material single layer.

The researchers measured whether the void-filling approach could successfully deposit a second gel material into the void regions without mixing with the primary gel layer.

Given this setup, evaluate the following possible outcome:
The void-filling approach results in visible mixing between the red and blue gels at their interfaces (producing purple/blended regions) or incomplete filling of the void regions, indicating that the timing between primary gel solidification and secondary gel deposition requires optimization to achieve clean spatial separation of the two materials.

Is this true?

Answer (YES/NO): NO